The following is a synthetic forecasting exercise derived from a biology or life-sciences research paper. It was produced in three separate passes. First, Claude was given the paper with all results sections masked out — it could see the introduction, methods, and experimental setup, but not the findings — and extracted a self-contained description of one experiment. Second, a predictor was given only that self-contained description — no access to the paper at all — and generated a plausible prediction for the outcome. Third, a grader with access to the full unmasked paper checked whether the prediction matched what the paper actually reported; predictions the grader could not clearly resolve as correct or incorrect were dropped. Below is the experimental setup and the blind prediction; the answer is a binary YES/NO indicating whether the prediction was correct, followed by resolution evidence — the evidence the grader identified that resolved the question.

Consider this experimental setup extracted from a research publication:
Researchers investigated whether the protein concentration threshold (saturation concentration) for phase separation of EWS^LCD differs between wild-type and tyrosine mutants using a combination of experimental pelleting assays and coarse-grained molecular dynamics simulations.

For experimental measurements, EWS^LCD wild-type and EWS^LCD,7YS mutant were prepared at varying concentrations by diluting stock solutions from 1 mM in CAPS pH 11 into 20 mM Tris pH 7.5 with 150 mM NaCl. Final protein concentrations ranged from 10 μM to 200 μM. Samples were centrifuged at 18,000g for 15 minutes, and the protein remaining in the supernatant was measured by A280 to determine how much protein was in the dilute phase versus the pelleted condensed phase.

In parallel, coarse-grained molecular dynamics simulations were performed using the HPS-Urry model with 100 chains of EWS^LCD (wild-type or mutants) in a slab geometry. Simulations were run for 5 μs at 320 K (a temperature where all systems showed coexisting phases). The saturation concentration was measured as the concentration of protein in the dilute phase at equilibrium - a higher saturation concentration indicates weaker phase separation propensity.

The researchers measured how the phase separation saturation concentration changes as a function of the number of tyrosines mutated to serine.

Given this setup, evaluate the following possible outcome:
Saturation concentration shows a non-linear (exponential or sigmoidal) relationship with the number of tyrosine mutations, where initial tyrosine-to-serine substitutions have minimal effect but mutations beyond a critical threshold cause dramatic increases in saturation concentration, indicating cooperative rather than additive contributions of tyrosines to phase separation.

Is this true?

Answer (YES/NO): NO